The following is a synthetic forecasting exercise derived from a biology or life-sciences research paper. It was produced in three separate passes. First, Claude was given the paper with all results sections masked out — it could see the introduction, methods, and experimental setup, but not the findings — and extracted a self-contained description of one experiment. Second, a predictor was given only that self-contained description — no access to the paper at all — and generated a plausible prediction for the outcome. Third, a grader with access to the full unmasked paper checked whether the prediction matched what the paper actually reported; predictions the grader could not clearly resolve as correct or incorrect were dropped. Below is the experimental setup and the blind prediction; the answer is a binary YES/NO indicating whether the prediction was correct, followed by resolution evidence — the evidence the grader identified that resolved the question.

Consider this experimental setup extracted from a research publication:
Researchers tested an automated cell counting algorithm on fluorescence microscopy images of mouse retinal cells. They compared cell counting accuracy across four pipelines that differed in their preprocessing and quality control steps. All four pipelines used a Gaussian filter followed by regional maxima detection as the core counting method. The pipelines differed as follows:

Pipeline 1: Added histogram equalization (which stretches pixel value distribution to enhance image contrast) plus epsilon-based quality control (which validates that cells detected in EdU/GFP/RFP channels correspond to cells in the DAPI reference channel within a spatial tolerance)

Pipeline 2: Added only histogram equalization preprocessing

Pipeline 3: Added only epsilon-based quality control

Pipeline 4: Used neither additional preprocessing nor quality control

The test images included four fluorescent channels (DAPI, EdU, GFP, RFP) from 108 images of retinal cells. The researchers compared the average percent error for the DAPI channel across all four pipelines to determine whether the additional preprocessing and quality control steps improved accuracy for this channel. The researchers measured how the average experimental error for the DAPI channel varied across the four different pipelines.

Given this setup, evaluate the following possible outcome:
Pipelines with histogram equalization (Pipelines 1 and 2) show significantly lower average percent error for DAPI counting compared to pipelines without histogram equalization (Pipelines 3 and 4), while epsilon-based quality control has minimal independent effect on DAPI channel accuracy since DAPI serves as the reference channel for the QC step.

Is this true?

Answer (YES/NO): NO